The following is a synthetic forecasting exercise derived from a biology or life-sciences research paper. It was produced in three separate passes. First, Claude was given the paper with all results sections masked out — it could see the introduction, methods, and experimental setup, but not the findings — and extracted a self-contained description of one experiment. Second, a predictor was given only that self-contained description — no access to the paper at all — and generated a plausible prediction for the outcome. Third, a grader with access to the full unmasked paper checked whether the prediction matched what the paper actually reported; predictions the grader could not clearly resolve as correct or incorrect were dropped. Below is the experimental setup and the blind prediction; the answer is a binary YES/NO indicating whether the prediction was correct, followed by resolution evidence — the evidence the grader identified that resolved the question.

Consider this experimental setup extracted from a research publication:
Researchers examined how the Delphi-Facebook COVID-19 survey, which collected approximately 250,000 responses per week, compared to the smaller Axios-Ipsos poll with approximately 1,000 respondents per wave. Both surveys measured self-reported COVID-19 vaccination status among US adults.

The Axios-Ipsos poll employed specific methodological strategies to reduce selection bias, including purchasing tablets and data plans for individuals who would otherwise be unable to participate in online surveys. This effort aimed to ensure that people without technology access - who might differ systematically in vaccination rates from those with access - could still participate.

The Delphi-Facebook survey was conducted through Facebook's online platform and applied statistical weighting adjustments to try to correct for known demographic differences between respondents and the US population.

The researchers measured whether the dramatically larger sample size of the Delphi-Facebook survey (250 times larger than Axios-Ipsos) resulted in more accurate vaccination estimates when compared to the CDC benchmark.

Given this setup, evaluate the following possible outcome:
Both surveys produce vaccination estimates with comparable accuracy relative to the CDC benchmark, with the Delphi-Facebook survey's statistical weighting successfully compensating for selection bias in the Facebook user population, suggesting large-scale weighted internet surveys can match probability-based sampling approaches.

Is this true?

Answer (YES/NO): NO